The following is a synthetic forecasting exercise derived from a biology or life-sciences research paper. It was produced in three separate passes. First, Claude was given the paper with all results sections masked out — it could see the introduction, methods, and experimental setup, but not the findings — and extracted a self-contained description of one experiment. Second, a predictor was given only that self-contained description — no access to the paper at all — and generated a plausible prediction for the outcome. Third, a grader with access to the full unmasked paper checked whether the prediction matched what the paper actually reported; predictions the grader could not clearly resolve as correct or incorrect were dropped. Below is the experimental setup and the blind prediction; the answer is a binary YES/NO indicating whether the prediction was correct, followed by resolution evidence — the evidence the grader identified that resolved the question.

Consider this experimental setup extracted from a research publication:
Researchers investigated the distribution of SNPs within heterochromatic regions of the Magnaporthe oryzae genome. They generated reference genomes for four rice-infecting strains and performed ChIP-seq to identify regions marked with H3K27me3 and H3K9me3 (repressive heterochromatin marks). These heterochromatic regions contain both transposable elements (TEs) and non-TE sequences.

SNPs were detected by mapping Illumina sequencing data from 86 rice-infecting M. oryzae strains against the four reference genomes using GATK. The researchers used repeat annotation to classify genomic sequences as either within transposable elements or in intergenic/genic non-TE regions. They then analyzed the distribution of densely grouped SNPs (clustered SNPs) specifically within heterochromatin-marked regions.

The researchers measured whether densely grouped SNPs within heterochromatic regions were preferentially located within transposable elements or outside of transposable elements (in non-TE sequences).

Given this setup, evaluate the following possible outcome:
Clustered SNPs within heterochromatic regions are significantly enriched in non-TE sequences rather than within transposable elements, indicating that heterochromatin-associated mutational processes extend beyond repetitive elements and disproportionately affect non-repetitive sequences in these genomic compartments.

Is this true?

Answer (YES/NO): YES